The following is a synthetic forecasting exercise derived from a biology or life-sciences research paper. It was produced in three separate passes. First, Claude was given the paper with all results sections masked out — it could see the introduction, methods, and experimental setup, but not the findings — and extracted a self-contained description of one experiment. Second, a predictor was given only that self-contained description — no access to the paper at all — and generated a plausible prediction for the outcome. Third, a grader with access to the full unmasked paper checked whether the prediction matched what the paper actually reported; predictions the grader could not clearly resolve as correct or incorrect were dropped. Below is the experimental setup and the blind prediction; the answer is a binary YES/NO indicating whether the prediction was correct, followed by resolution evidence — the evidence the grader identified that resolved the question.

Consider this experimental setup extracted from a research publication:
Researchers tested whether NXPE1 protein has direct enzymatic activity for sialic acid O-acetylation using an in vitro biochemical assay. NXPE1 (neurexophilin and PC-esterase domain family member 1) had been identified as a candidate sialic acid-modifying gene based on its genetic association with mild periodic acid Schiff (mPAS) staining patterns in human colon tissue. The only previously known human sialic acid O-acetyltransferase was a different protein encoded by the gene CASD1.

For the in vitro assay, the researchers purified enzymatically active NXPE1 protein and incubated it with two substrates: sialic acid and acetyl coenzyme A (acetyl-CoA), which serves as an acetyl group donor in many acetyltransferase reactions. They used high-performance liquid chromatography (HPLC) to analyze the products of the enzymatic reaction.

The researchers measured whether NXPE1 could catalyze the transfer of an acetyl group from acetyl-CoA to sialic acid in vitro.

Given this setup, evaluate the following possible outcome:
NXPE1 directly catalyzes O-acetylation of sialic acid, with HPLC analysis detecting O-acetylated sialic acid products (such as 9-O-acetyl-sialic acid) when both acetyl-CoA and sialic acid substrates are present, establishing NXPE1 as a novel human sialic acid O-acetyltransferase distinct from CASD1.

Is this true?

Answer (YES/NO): YES